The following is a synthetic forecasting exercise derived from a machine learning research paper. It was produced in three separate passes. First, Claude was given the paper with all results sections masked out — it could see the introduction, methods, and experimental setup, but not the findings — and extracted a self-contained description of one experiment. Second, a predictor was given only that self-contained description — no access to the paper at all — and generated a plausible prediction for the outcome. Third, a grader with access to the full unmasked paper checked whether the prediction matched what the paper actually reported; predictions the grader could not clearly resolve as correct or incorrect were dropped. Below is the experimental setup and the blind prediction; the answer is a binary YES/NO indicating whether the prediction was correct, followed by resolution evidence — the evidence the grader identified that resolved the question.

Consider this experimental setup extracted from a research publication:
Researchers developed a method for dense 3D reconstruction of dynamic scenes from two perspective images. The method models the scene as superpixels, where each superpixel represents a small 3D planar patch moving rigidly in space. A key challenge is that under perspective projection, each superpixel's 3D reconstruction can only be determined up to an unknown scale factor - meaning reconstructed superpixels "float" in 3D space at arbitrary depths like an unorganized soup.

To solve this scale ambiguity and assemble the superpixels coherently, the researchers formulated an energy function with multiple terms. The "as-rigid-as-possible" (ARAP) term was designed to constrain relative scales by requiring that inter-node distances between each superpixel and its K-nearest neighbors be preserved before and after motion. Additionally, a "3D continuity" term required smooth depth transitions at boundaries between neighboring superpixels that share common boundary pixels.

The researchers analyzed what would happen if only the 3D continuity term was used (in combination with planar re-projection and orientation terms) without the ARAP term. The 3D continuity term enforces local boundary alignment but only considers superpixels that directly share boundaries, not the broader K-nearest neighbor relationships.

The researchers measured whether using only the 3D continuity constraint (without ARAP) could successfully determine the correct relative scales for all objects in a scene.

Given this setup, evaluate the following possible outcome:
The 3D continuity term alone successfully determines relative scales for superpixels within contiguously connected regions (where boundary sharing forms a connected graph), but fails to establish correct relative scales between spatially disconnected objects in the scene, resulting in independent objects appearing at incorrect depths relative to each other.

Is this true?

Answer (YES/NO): NO